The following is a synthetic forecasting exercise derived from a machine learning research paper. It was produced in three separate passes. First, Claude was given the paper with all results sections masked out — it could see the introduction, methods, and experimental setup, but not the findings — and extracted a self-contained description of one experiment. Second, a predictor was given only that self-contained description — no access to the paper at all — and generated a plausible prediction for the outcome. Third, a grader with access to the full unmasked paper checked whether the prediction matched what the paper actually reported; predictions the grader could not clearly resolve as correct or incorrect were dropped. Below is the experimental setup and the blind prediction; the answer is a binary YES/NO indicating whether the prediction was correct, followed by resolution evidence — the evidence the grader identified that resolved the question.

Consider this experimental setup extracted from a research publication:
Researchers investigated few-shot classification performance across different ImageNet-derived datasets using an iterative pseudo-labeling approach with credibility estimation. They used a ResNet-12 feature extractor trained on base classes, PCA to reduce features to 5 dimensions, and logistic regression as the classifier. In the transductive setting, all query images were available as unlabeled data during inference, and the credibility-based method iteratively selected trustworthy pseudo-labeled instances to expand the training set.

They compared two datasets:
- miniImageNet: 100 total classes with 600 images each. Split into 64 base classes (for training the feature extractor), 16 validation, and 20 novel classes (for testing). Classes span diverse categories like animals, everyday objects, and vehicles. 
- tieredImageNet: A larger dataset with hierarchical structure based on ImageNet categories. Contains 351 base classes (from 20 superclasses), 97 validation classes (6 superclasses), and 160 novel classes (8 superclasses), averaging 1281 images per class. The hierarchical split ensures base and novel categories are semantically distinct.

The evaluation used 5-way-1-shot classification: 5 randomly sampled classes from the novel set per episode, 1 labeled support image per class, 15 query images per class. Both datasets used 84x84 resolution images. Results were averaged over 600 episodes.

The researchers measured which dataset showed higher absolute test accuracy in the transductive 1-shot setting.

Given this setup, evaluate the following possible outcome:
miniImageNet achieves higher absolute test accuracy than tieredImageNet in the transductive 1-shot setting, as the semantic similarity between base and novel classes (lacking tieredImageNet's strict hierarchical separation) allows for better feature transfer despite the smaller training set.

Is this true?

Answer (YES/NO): NO